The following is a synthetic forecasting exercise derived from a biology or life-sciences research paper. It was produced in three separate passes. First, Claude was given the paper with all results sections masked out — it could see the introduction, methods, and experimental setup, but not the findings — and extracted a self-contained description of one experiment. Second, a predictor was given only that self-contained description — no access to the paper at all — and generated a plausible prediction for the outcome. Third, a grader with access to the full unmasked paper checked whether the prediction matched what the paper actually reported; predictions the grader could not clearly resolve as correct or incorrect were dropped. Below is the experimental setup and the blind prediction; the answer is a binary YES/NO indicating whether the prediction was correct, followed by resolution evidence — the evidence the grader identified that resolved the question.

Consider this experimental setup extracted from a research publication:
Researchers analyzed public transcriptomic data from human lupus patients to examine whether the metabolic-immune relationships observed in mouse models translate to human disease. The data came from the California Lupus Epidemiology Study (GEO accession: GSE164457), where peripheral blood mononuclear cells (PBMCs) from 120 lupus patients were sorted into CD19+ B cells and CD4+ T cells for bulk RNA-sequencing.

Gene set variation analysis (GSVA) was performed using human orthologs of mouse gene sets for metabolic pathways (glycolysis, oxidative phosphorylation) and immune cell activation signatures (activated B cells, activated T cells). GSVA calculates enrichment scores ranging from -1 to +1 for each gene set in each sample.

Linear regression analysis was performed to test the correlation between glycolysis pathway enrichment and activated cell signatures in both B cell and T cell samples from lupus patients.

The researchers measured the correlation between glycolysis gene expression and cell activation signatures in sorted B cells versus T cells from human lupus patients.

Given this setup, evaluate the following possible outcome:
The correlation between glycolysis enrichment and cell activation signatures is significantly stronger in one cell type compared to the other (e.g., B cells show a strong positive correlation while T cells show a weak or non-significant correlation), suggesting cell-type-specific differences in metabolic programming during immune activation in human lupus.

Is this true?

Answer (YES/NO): YES